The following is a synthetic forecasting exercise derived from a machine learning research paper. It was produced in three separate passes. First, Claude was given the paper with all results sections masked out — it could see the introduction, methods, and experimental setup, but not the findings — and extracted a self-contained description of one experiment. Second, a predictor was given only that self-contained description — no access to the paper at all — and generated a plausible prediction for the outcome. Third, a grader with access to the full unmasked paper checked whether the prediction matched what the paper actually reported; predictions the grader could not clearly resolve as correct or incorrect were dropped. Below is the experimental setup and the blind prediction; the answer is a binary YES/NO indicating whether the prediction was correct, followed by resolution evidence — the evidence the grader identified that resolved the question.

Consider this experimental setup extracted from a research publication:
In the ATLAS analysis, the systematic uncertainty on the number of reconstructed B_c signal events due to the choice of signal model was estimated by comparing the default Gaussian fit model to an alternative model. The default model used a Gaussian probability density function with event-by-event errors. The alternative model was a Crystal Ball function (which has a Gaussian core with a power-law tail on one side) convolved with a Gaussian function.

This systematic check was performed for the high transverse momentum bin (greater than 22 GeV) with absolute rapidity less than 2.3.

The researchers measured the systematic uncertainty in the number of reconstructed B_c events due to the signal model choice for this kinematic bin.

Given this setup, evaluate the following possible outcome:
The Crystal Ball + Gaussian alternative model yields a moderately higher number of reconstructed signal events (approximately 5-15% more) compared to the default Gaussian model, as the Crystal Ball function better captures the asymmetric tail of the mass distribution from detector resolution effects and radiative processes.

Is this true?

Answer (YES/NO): NO